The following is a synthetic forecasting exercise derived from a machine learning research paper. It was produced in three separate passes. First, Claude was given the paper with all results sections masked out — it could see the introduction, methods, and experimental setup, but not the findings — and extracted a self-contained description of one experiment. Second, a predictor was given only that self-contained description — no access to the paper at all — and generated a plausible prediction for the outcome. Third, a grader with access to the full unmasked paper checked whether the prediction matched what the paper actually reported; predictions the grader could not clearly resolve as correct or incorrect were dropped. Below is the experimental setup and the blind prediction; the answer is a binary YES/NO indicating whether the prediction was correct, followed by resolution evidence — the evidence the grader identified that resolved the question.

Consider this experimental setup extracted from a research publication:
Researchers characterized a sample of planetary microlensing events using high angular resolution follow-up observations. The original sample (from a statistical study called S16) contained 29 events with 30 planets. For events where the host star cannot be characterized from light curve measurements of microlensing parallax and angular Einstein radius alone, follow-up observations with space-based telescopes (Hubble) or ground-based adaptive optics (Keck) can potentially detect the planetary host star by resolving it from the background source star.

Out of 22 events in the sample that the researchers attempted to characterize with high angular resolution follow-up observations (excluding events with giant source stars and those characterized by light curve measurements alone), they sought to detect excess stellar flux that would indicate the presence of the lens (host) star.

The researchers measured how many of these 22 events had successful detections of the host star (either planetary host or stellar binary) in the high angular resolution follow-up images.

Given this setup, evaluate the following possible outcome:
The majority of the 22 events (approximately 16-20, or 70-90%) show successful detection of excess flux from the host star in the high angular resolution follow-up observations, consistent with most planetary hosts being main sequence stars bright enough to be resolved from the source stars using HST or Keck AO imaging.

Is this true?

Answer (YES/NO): NO